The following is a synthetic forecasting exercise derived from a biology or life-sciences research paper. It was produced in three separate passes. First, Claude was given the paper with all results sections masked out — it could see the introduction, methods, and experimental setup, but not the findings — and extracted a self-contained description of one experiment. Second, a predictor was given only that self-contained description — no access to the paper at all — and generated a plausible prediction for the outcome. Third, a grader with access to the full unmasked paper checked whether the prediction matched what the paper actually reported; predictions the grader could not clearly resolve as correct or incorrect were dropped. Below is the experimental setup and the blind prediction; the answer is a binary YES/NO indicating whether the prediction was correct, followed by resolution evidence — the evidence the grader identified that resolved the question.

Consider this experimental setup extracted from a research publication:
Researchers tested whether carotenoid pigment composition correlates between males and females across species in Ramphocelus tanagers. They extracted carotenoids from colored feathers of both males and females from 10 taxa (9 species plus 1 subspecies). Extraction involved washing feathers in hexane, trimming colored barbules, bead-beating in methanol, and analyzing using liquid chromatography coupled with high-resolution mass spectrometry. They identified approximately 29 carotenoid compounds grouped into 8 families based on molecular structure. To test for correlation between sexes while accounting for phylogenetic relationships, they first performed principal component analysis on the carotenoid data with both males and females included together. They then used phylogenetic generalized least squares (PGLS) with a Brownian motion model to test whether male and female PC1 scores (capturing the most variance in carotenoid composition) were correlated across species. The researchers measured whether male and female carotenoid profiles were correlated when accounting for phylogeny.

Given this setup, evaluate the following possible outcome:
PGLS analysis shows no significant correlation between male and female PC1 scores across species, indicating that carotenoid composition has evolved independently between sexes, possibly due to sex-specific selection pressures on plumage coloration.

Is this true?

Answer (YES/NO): NO